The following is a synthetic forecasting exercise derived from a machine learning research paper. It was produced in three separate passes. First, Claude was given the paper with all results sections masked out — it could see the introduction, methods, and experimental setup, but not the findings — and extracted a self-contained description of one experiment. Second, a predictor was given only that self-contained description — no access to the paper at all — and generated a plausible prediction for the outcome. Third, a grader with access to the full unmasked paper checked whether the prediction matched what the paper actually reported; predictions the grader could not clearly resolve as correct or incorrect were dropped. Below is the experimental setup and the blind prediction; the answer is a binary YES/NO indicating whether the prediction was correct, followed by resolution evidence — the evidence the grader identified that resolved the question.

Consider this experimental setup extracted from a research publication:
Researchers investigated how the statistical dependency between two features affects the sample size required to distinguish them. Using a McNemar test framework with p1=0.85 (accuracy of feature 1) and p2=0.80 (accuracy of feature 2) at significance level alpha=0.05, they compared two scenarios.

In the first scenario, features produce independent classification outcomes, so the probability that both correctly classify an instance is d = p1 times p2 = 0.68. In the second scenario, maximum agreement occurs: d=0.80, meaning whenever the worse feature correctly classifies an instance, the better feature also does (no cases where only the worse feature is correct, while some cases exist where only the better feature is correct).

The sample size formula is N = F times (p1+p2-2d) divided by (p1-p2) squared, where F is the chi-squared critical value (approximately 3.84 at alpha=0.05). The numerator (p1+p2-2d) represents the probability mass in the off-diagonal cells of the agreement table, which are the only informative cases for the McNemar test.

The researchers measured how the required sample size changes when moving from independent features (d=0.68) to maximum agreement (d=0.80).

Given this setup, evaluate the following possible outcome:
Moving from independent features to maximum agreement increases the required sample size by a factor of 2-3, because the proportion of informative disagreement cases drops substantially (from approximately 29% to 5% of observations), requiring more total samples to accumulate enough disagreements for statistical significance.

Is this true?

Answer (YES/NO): NO